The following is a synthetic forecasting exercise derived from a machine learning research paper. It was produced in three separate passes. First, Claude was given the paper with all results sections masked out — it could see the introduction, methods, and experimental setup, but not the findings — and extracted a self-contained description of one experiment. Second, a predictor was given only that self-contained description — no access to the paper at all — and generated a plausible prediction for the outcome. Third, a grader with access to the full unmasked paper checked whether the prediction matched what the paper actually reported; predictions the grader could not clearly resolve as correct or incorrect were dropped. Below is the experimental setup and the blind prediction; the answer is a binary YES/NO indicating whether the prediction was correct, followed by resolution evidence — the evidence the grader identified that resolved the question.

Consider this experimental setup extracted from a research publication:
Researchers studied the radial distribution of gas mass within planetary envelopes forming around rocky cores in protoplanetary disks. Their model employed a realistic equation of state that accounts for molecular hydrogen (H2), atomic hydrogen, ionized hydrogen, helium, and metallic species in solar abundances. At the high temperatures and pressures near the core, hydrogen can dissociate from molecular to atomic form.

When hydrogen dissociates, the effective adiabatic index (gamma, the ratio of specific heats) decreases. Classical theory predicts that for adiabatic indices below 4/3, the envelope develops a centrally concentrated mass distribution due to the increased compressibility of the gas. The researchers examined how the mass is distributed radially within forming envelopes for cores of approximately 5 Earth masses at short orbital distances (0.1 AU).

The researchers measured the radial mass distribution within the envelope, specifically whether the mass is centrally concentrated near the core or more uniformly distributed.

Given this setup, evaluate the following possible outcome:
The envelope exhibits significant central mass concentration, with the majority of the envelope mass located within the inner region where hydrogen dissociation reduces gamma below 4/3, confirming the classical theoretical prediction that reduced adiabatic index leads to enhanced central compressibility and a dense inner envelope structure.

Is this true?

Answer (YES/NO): YES